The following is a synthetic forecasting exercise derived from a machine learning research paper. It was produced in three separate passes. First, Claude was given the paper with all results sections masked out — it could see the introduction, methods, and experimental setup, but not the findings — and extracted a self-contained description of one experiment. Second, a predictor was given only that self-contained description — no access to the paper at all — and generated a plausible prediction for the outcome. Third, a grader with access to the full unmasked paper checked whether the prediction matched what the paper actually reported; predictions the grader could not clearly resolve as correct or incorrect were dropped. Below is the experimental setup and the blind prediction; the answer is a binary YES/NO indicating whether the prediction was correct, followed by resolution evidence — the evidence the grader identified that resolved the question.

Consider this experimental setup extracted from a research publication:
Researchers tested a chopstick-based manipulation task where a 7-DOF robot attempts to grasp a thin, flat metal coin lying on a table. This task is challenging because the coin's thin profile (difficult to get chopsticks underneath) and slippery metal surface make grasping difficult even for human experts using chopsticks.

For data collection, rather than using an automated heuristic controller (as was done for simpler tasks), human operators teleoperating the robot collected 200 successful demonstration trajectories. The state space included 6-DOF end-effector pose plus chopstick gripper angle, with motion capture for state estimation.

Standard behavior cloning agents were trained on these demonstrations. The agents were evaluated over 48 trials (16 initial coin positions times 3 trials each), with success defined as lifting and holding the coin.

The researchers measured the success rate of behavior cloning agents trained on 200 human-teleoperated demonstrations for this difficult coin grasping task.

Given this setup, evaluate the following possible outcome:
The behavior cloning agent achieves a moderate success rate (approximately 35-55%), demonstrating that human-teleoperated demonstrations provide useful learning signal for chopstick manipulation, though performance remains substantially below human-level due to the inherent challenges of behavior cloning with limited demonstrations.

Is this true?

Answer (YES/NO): NO